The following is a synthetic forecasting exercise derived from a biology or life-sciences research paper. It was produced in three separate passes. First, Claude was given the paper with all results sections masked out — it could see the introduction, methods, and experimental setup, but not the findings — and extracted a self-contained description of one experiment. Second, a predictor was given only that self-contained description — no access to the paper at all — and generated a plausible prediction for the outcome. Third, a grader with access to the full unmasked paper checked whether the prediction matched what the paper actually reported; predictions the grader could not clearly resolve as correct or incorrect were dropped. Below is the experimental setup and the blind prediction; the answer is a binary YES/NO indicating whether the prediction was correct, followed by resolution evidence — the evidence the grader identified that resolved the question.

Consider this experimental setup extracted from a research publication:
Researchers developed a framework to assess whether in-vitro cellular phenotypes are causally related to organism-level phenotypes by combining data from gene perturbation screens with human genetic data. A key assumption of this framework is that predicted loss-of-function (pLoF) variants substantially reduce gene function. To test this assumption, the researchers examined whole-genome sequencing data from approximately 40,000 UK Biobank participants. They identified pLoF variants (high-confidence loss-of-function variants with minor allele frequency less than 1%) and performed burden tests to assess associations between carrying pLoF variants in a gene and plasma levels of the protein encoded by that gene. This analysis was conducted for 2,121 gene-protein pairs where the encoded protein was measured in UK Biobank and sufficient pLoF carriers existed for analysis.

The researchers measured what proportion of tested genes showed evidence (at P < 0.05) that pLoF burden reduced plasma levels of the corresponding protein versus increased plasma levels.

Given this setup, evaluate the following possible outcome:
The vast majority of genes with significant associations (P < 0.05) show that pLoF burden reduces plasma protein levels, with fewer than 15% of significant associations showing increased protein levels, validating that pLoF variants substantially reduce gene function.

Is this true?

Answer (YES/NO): YES